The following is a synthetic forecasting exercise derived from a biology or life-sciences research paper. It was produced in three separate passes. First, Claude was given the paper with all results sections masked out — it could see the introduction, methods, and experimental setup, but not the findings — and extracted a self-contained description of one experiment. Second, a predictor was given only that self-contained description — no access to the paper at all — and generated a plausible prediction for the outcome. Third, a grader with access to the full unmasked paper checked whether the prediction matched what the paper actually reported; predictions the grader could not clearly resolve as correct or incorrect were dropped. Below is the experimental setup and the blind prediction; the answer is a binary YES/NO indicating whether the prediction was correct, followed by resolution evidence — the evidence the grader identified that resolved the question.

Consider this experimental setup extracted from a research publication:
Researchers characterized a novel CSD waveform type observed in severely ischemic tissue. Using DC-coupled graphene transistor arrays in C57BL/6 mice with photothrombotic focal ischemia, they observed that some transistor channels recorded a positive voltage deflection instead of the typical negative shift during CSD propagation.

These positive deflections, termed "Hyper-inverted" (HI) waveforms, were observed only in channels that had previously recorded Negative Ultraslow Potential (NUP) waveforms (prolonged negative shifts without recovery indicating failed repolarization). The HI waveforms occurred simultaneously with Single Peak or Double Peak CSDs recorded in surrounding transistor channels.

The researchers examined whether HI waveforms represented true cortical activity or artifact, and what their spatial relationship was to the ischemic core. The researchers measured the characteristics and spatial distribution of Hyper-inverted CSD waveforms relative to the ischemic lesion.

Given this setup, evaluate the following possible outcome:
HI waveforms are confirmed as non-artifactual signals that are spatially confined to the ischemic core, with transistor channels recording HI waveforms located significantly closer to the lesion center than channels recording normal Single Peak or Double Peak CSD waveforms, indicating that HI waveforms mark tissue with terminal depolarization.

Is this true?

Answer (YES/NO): NO